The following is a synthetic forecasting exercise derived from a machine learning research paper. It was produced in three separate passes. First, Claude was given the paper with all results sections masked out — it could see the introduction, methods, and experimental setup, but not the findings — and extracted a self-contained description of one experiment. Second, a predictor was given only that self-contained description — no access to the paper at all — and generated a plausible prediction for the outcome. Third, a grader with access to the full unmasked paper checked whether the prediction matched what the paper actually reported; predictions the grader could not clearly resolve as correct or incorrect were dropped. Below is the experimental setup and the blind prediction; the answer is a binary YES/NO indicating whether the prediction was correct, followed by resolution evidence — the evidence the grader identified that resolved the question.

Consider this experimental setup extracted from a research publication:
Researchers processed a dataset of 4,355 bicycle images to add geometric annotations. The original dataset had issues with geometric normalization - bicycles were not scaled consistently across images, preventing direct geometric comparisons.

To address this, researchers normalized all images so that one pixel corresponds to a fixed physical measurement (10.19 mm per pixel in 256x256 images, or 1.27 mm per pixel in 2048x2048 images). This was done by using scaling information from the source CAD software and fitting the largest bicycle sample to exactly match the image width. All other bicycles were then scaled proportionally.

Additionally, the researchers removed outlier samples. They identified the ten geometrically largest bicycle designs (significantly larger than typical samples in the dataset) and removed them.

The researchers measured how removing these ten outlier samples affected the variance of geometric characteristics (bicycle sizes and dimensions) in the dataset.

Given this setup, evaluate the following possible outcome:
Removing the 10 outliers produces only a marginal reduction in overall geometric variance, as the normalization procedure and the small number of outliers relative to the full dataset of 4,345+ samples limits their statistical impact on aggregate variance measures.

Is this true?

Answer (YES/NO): NO